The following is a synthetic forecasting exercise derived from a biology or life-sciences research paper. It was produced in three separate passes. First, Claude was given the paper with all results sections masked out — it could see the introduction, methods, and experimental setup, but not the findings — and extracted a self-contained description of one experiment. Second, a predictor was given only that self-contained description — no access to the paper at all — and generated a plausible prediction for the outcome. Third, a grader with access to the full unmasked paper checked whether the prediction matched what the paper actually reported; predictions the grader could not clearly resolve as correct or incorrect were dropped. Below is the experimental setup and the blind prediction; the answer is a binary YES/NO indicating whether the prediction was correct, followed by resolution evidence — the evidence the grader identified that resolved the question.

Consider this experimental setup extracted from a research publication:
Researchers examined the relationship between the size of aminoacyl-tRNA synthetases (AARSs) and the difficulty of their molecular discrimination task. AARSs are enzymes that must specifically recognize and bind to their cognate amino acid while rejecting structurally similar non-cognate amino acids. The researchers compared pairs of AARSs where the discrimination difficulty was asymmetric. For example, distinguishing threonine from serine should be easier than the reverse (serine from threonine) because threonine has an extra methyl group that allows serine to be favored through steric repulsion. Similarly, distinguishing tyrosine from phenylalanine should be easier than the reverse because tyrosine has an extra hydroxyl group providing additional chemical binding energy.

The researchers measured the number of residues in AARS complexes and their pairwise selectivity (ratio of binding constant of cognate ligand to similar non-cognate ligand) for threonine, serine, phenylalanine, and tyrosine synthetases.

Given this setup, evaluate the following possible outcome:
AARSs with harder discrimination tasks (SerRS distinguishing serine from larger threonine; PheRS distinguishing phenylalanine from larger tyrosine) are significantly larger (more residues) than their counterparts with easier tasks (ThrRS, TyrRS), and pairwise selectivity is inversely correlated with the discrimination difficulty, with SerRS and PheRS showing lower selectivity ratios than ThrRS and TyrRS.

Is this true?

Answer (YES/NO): YES